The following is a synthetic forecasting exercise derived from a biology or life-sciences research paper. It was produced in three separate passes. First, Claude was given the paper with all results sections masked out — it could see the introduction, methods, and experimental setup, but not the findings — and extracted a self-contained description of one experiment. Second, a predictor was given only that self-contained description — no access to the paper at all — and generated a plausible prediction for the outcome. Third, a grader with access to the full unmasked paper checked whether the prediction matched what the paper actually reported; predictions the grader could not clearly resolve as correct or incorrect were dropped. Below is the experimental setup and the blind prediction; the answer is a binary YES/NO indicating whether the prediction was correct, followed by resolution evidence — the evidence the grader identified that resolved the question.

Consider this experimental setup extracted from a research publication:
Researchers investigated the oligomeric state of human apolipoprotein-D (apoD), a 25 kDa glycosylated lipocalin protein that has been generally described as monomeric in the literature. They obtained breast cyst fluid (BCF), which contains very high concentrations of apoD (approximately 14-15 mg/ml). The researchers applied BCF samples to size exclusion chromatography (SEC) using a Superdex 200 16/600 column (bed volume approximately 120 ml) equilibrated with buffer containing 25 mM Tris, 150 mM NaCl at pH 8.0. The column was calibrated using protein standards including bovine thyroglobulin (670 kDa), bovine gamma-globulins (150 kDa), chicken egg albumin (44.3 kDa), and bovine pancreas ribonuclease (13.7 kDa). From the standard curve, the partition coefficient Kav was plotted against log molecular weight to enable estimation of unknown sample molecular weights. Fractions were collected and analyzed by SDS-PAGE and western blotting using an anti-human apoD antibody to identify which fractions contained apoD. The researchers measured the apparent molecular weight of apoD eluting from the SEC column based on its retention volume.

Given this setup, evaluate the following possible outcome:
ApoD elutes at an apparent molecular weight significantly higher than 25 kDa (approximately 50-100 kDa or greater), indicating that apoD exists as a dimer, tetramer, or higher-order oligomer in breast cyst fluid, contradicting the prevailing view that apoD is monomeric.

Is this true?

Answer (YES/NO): YES